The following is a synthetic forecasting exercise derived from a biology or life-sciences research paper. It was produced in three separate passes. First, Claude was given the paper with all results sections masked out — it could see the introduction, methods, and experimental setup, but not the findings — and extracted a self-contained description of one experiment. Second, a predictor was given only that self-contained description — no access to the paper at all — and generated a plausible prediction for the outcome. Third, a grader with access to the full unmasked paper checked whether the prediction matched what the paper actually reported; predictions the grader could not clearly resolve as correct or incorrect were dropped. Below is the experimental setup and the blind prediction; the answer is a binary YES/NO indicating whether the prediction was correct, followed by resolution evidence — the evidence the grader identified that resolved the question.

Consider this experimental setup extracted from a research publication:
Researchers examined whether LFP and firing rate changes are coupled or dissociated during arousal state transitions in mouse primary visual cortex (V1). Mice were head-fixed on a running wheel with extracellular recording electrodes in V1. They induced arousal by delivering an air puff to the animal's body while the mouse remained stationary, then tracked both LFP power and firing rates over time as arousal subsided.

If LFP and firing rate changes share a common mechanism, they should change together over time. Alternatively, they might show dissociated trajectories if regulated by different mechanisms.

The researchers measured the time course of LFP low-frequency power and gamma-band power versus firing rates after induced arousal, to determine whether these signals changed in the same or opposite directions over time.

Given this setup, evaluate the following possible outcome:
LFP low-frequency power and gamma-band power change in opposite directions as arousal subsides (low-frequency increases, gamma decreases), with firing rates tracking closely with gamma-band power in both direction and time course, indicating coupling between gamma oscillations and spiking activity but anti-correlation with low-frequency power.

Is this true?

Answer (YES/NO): NO